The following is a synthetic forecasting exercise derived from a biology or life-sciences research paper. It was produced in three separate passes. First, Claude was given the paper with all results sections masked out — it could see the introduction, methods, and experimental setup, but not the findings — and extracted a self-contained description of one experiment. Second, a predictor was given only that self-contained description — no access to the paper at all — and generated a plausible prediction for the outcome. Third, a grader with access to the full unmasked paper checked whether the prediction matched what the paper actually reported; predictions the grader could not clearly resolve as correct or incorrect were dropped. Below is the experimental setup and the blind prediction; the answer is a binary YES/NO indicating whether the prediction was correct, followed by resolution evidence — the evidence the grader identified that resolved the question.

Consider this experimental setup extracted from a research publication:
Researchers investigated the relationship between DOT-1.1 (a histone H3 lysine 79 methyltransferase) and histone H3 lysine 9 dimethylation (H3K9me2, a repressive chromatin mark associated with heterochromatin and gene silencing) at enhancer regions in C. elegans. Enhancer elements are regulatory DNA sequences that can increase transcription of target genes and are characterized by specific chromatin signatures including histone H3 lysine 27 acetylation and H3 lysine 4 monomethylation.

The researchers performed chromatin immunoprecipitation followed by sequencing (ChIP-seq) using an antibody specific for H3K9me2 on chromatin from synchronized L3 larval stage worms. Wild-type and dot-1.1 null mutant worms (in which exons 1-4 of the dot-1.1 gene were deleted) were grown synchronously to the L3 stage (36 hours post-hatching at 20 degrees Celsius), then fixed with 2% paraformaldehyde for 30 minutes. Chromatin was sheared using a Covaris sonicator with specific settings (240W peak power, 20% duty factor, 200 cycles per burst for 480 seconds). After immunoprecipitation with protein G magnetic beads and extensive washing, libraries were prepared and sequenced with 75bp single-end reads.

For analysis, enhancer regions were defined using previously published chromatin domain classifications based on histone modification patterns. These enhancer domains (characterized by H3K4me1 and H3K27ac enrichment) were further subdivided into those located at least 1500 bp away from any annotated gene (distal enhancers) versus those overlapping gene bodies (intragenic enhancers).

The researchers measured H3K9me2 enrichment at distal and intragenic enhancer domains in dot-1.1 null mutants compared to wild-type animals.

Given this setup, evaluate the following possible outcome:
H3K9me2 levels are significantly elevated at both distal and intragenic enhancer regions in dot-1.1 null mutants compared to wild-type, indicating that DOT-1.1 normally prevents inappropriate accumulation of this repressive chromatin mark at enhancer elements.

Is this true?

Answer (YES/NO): YES